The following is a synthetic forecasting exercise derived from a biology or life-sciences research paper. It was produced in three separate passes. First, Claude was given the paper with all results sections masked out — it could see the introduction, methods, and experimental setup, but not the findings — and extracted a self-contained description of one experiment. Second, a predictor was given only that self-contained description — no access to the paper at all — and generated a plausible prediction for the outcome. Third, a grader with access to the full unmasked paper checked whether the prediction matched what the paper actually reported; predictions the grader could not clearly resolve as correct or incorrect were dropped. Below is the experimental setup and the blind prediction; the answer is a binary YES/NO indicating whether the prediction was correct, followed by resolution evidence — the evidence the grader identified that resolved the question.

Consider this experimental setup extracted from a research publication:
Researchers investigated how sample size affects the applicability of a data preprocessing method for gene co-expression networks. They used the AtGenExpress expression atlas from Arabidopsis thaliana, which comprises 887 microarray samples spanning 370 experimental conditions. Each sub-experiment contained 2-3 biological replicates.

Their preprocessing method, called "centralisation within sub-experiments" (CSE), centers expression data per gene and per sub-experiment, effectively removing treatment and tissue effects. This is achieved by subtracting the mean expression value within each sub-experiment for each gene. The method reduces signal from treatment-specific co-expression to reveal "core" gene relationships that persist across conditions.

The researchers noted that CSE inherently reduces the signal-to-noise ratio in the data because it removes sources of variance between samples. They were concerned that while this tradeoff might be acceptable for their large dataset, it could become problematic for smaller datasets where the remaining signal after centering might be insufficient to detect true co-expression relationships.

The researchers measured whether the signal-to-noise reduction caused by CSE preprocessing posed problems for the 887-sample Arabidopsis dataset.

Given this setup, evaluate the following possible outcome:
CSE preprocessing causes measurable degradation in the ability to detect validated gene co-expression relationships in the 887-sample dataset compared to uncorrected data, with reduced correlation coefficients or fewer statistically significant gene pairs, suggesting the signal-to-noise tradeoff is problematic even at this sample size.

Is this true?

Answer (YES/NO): NO